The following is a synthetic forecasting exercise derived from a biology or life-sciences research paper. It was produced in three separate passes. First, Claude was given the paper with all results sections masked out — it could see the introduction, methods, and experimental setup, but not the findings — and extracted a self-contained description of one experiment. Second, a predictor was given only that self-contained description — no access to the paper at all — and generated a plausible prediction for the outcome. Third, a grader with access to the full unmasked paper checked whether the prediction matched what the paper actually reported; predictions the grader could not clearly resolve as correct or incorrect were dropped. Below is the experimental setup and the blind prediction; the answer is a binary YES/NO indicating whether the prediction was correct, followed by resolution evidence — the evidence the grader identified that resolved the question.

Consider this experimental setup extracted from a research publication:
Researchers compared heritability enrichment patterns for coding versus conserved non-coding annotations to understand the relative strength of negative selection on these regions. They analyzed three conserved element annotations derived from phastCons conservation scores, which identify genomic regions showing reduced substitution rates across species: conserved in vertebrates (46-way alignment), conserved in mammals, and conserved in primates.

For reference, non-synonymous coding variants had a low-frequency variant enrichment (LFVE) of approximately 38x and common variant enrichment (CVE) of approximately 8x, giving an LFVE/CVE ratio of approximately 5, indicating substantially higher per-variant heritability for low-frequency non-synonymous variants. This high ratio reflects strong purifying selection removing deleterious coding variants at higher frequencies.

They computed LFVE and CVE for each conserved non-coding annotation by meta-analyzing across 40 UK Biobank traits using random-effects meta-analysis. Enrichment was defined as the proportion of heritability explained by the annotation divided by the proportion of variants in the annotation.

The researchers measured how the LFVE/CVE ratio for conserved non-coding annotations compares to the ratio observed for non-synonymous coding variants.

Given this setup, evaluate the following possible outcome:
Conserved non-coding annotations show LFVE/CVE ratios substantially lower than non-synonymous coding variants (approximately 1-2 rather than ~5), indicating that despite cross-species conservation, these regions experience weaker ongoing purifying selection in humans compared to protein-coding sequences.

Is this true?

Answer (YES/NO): YES